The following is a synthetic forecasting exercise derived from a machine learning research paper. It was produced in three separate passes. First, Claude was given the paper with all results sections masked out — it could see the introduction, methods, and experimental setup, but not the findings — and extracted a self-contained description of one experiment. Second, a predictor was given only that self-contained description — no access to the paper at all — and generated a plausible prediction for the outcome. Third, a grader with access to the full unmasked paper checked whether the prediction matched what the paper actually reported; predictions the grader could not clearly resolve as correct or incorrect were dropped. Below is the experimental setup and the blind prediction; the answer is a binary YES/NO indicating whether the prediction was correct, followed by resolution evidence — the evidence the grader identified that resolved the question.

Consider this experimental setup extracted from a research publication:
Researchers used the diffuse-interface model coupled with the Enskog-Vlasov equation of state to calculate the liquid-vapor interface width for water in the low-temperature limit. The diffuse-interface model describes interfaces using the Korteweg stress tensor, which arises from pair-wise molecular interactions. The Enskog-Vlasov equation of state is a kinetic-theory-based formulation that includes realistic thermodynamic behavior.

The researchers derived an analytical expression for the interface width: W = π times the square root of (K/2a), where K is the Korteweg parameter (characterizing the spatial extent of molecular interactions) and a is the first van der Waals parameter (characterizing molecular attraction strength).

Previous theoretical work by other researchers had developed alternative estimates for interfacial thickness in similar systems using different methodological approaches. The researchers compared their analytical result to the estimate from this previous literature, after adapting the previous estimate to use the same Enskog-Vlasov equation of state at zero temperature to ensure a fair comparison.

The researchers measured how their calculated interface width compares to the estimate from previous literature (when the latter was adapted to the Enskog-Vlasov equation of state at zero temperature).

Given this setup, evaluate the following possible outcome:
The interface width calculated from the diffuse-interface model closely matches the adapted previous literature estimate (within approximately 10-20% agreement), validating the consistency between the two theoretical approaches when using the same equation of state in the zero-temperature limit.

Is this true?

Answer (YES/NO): NO